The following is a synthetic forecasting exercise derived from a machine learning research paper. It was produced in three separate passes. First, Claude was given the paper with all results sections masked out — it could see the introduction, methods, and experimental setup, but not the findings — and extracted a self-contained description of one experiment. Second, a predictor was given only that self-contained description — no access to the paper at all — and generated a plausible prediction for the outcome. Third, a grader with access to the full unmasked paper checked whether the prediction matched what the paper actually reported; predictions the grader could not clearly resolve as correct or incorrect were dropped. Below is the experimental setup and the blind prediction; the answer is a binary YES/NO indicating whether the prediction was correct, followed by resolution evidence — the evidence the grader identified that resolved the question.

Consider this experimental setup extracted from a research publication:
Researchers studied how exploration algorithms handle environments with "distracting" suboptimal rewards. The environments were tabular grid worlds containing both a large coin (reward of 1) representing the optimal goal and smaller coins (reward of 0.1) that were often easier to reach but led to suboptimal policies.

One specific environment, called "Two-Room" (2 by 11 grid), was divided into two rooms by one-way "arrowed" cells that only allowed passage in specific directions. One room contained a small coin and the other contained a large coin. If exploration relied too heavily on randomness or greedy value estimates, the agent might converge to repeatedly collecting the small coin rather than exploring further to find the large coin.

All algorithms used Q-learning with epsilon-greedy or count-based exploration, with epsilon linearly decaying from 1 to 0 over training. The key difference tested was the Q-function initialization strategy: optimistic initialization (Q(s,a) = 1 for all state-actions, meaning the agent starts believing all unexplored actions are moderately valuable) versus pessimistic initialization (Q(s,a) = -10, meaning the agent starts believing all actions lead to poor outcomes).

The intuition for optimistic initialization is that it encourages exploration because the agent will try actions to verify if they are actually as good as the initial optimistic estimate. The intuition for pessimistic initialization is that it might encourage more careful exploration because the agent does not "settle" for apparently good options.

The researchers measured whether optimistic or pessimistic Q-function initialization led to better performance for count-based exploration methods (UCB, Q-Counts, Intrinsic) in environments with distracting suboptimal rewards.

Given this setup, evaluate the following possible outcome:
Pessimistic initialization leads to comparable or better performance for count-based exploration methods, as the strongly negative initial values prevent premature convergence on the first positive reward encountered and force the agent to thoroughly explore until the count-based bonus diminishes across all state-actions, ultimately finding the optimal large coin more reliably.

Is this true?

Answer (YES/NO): NO